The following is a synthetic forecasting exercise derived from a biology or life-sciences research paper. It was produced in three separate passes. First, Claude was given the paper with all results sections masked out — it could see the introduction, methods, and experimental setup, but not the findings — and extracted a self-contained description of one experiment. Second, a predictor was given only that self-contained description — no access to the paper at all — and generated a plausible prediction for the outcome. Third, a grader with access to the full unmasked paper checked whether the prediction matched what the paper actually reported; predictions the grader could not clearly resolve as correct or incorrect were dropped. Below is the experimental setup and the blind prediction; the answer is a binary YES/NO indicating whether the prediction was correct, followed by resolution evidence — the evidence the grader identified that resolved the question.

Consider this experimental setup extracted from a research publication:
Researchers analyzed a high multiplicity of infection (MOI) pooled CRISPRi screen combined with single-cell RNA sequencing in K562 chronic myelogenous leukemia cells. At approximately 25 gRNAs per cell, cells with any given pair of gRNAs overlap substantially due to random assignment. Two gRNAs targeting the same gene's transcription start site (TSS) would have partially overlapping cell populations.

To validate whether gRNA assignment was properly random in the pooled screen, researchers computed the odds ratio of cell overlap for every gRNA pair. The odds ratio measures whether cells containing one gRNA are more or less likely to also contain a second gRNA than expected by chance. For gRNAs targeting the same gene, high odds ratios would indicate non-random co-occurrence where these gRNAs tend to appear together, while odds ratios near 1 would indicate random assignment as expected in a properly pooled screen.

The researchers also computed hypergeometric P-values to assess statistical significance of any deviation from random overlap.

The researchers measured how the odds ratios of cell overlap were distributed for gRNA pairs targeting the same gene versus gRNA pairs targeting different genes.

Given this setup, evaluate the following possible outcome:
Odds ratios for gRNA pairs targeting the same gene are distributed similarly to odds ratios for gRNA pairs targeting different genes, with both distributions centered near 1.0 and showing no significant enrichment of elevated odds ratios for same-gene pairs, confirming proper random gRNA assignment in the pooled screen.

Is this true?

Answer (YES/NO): NO